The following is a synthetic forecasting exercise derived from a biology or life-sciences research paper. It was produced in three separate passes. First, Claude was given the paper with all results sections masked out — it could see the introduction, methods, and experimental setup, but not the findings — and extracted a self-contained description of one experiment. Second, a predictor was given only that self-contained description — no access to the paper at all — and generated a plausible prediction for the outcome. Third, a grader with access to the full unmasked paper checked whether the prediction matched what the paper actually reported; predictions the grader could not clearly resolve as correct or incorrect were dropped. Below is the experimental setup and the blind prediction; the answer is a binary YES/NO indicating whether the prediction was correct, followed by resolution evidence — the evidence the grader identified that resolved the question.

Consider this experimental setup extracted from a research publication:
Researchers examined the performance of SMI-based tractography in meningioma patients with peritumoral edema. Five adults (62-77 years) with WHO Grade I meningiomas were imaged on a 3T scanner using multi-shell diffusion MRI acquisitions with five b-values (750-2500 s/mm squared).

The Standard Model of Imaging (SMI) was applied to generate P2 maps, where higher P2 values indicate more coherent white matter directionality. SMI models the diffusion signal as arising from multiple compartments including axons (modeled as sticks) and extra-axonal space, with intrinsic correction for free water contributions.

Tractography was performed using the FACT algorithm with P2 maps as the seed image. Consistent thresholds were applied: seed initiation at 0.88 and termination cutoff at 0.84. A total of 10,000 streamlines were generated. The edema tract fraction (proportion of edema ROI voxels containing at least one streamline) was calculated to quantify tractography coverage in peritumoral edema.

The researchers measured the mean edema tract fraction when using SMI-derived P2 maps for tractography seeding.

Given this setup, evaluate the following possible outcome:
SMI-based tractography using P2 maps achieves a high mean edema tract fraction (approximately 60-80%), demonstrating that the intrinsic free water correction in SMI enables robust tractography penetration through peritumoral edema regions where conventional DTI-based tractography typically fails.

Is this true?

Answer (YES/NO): NO